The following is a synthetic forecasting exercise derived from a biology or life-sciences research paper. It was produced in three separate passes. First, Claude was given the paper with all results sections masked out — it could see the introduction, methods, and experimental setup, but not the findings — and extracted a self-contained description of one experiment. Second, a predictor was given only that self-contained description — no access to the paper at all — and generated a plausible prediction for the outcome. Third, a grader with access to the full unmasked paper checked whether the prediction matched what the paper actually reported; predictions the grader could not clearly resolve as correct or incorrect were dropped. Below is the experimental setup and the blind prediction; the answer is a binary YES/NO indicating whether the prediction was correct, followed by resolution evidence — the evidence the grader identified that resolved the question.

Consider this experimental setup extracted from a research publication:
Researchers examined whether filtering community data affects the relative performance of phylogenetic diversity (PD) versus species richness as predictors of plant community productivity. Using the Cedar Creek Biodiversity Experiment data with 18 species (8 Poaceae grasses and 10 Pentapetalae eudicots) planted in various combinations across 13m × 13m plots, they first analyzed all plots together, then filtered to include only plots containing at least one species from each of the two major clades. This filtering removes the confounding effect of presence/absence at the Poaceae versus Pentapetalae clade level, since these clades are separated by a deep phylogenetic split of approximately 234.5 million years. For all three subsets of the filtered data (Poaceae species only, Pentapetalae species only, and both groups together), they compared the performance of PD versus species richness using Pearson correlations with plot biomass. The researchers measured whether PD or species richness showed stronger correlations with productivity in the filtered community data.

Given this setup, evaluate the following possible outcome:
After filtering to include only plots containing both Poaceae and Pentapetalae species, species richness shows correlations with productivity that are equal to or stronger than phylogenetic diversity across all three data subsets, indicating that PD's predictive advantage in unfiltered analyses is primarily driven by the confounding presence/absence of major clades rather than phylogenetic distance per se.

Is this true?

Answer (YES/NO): NO